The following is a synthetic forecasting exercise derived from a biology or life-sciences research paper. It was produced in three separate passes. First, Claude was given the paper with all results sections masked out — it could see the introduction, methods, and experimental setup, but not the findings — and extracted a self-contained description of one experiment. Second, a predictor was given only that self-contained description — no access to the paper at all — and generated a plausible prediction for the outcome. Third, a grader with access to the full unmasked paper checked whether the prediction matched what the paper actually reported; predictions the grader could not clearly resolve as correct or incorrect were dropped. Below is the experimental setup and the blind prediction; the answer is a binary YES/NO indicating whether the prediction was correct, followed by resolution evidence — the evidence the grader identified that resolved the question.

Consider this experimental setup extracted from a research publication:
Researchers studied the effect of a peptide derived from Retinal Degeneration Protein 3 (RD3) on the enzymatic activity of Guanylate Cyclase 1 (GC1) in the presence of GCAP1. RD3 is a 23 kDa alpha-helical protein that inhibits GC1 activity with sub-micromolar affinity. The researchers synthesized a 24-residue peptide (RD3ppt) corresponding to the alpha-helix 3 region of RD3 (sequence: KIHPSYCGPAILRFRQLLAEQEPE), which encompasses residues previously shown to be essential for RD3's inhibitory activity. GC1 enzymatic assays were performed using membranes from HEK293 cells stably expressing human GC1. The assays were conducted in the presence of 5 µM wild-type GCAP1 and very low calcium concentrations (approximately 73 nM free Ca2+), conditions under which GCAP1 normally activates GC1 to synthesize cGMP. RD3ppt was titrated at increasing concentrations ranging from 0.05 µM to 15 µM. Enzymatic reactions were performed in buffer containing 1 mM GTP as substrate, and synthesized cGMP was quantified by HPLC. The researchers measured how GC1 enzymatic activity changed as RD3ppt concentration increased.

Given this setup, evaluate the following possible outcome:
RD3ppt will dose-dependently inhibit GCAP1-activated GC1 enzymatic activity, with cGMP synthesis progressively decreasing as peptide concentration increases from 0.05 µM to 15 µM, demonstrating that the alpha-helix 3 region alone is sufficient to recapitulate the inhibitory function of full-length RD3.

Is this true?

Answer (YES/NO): NO